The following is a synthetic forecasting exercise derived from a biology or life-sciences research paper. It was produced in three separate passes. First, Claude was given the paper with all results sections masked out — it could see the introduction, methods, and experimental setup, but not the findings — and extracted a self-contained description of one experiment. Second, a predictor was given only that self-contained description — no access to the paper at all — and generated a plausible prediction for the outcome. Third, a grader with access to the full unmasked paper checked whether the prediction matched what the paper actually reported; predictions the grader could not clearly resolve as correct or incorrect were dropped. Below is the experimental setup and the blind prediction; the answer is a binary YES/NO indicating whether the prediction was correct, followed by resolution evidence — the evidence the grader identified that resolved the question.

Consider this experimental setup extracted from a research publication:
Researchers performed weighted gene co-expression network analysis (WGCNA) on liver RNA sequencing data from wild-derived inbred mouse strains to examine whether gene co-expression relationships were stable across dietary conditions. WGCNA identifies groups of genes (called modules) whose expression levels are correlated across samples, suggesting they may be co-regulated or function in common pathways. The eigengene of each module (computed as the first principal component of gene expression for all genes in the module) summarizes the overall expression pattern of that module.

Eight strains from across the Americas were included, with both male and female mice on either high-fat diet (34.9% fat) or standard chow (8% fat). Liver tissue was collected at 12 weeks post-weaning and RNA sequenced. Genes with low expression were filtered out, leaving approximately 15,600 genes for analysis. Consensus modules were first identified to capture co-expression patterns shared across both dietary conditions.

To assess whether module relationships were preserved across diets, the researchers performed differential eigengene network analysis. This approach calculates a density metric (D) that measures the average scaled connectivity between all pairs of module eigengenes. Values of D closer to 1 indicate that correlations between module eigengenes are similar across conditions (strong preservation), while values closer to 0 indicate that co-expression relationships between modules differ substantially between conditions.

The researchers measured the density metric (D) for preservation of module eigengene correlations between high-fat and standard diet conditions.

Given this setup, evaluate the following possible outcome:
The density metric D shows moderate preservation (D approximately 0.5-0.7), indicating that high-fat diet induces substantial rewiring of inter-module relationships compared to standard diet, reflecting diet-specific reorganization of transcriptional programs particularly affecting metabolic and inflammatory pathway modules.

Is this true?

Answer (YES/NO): NO